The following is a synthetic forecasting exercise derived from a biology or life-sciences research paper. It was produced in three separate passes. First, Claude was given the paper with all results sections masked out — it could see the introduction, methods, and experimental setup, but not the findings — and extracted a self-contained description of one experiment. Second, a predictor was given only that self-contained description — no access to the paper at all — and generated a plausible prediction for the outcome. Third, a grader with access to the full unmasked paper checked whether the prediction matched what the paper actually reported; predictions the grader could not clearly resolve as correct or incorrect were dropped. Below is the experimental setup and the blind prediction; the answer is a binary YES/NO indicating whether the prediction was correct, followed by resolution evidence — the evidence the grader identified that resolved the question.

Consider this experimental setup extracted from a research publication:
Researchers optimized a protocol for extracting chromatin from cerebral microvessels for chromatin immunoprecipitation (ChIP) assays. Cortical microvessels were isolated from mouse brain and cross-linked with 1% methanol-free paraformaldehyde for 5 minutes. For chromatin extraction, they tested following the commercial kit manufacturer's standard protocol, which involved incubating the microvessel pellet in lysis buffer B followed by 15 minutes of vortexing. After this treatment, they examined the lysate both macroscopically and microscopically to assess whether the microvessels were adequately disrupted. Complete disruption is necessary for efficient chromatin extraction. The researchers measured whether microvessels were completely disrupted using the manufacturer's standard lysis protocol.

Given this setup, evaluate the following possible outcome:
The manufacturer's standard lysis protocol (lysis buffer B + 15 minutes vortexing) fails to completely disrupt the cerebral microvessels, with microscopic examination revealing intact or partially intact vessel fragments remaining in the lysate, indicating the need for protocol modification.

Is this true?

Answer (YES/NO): YES